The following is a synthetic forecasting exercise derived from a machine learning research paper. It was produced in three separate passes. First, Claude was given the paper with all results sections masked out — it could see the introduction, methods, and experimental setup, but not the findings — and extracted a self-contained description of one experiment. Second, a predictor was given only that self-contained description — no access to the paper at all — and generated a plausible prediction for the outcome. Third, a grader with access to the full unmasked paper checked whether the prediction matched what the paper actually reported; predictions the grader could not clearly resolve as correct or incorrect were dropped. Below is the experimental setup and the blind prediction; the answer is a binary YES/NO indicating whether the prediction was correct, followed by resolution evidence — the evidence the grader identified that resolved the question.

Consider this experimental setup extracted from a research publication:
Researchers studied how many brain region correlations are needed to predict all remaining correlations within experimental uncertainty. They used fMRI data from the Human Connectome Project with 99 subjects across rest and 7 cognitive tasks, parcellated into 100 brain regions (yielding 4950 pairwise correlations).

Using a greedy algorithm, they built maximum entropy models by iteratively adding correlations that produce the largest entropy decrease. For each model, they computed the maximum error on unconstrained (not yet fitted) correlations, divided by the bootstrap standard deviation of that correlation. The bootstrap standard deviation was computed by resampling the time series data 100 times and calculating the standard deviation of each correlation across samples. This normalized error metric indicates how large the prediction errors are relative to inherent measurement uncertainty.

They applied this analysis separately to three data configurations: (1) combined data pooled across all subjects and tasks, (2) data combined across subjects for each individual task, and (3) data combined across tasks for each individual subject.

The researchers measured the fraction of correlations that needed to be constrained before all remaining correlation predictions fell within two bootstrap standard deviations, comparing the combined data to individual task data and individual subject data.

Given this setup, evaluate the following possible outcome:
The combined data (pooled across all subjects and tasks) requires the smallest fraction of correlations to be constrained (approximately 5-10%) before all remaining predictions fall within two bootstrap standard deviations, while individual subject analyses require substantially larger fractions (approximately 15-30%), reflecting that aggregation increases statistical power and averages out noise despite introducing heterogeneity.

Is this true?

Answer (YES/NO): NO